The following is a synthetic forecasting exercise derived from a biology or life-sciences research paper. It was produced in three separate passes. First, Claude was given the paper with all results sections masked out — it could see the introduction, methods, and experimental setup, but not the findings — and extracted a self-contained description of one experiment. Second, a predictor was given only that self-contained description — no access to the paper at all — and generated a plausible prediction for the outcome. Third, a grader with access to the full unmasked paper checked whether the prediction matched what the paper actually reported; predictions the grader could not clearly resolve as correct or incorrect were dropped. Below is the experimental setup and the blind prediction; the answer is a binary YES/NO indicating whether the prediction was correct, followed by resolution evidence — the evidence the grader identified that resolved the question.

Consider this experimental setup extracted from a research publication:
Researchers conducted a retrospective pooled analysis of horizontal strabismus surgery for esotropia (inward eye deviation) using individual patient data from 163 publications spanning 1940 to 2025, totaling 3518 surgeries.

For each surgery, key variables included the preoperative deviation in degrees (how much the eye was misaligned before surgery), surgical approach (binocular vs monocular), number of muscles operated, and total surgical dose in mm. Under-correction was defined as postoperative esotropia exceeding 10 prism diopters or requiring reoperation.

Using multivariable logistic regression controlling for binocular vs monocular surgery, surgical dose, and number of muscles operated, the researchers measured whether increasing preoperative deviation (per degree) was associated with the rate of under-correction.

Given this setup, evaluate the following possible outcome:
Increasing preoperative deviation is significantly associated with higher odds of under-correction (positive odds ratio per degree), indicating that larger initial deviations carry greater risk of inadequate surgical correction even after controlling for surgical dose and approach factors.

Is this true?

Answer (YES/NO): NO